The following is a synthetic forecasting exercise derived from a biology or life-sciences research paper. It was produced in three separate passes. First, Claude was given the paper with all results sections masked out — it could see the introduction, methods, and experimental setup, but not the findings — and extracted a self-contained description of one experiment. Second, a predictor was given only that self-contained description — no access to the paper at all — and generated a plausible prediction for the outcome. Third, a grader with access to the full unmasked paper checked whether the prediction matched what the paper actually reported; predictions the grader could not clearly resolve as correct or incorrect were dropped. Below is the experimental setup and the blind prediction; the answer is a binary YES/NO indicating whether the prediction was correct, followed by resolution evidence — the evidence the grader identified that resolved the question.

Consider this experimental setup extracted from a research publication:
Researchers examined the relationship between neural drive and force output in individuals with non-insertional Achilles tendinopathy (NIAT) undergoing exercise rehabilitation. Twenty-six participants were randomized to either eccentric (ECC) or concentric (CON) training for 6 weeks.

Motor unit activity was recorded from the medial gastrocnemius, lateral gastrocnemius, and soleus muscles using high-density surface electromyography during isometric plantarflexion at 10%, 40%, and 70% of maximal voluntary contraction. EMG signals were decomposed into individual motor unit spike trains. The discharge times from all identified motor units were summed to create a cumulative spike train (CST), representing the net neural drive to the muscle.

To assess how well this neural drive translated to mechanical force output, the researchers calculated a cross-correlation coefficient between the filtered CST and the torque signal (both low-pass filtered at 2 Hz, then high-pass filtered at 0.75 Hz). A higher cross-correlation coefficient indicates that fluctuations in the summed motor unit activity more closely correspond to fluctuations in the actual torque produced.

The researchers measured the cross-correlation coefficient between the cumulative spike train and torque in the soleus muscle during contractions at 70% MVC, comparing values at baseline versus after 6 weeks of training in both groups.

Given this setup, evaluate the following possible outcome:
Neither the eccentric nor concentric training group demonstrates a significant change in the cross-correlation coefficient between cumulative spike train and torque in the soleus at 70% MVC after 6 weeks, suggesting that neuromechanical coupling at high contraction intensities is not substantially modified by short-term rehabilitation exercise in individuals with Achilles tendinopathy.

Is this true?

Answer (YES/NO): YES